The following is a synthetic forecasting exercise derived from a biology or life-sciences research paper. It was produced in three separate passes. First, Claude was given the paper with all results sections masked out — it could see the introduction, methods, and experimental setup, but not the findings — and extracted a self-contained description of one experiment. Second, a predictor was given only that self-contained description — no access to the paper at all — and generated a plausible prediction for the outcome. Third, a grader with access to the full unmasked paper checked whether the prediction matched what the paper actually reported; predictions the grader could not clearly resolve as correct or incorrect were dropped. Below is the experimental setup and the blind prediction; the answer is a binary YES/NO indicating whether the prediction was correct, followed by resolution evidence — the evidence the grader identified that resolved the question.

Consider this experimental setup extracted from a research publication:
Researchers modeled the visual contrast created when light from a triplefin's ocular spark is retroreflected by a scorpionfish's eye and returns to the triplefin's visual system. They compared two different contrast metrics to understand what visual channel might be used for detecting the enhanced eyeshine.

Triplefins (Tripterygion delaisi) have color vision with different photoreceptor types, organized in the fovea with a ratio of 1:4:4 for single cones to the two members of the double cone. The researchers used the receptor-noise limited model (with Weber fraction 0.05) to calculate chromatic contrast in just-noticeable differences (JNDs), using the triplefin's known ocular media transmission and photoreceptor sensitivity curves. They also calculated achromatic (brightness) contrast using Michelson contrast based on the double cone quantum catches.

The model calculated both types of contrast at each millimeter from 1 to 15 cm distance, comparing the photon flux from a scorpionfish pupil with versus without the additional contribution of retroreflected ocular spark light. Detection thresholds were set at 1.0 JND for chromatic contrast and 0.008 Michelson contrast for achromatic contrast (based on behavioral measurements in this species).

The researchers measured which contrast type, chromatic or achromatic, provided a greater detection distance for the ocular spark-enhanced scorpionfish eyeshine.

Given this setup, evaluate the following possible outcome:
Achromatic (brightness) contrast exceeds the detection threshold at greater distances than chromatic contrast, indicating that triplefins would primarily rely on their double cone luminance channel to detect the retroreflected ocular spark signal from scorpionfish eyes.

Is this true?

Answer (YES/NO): YES